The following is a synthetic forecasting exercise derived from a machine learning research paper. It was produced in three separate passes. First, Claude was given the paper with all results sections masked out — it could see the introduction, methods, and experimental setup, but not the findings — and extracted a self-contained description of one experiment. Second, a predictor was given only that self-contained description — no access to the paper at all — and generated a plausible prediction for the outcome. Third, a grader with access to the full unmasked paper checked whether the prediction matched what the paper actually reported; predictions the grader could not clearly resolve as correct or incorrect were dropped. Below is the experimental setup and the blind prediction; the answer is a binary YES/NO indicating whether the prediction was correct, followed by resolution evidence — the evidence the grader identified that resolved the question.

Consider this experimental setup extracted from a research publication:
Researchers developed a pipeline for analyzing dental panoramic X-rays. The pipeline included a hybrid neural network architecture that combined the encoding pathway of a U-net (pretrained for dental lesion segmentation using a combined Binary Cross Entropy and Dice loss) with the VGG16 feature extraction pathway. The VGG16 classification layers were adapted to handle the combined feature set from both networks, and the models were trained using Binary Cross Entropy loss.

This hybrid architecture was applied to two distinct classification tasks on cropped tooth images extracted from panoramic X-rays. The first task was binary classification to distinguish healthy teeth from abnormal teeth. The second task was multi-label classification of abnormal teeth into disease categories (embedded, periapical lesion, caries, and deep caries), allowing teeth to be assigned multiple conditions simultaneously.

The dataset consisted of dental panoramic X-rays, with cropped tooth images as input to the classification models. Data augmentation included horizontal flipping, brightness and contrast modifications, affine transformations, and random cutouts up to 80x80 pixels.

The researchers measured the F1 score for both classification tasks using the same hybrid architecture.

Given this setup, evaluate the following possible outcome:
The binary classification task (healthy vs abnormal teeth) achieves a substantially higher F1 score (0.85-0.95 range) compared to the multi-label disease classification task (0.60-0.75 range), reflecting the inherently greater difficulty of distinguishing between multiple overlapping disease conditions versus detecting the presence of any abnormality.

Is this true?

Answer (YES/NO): NO